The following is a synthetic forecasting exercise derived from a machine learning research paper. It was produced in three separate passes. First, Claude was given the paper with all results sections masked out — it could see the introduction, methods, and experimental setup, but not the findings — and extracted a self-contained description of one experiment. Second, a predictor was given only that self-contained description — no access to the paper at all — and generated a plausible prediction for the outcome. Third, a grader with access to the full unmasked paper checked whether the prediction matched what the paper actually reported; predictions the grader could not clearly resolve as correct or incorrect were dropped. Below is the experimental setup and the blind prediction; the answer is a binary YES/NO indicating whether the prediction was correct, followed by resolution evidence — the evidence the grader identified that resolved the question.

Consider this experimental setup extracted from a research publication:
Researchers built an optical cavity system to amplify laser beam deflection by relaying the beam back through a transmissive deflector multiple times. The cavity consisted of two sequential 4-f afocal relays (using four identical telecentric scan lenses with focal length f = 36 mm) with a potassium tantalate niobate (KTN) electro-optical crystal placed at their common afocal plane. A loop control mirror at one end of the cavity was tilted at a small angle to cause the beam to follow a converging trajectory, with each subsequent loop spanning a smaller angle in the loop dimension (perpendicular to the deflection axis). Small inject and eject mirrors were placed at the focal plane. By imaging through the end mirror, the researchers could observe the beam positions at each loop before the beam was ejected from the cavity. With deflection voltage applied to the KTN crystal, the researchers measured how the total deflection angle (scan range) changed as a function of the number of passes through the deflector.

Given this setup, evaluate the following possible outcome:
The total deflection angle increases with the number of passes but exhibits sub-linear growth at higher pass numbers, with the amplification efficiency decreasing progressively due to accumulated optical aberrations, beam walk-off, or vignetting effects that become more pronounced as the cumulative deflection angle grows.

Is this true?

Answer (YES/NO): NO